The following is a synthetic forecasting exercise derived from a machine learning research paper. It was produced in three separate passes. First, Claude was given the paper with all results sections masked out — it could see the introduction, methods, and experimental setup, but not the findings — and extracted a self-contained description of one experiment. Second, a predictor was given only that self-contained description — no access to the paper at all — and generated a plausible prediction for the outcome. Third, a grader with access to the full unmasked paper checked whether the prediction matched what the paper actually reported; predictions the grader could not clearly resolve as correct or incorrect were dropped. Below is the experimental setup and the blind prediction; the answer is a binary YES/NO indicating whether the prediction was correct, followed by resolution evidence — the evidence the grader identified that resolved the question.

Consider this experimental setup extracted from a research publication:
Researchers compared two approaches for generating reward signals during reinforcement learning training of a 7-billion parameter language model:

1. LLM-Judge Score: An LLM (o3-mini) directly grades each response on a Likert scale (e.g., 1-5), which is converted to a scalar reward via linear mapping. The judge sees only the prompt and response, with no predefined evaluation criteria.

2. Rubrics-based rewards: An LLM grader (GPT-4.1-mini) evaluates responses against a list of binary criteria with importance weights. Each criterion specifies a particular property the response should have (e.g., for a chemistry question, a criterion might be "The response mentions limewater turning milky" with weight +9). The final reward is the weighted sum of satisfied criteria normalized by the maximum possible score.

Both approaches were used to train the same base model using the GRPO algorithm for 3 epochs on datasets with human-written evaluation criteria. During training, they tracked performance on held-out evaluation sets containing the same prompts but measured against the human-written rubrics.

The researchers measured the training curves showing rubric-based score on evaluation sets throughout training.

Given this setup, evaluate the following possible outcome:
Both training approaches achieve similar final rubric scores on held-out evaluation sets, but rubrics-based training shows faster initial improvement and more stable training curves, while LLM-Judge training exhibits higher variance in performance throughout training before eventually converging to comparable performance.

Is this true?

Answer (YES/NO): NO